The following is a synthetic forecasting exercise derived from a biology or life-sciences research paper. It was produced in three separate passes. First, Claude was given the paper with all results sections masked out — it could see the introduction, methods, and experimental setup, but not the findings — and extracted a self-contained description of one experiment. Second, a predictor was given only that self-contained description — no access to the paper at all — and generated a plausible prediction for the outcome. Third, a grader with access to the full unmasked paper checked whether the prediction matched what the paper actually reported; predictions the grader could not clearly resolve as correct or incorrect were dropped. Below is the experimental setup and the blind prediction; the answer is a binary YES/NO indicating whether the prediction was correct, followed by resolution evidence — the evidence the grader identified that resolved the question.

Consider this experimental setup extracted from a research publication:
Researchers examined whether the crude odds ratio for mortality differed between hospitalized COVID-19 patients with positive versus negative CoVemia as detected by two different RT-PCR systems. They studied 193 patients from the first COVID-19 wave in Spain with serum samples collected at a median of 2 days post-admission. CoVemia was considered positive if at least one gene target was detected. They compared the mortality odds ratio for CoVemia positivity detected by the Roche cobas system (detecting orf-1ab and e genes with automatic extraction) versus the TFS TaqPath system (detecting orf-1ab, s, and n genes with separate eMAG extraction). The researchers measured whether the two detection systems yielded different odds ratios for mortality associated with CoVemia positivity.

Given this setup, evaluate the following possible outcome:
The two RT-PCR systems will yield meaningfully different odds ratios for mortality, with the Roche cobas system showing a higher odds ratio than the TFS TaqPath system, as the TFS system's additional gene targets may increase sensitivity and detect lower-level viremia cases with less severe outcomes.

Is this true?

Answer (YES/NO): YES